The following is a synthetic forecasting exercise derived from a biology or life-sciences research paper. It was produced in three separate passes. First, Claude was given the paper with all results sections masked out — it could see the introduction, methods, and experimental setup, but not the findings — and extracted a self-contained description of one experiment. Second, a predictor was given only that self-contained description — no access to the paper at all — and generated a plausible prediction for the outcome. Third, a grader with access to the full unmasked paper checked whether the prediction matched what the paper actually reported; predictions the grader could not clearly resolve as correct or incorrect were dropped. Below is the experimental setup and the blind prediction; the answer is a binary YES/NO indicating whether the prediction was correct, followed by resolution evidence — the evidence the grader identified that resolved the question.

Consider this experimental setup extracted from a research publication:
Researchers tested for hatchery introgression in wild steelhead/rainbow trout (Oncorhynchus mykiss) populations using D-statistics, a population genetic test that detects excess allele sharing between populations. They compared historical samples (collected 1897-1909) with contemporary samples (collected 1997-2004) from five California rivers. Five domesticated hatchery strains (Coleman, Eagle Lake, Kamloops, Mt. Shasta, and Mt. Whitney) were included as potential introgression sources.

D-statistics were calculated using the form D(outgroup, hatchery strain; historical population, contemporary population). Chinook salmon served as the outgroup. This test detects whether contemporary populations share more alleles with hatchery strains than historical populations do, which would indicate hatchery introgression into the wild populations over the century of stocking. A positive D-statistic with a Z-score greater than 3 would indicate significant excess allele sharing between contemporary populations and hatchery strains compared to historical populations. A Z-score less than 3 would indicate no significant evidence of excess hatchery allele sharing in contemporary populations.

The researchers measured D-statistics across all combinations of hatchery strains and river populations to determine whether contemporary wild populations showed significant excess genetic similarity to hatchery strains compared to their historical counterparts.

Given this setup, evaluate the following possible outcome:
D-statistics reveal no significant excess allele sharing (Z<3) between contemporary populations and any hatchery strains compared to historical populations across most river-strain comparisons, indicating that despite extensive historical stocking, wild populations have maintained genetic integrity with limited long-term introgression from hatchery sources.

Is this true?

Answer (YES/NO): NO